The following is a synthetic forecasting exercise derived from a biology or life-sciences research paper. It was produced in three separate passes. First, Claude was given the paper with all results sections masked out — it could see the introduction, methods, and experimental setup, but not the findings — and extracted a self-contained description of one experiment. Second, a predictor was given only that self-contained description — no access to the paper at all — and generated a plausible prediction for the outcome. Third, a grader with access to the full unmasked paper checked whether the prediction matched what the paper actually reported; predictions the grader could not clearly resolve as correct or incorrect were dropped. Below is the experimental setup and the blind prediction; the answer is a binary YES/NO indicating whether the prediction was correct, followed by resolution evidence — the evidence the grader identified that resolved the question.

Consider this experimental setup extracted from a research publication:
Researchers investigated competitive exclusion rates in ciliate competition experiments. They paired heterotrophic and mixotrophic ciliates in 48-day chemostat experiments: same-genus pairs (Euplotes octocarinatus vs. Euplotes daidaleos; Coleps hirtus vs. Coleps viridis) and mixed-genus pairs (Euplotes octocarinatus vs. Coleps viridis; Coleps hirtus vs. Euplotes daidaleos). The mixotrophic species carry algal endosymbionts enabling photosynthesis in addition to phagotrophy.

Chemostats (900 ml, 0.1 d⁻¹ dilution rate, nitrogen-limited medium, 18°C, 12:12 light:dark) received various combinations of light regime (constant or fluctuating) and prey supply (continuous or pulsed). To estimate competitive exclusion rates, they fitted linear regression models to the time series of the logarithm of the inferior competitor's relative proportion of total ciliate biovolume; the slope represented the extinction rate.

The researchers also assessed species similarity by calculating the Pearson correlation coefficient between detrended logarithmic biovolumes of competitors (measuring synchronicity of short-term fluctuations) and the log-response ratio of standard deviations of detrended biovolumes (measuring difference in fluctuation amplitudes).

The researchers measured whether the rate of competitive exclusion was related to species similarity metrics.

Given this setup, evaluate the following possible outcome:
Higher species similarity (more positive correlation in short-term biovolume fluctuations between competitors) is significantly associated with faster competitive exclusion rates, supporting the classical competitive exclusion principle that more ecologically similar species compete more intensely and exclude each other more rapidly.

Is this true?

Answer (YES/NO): NO